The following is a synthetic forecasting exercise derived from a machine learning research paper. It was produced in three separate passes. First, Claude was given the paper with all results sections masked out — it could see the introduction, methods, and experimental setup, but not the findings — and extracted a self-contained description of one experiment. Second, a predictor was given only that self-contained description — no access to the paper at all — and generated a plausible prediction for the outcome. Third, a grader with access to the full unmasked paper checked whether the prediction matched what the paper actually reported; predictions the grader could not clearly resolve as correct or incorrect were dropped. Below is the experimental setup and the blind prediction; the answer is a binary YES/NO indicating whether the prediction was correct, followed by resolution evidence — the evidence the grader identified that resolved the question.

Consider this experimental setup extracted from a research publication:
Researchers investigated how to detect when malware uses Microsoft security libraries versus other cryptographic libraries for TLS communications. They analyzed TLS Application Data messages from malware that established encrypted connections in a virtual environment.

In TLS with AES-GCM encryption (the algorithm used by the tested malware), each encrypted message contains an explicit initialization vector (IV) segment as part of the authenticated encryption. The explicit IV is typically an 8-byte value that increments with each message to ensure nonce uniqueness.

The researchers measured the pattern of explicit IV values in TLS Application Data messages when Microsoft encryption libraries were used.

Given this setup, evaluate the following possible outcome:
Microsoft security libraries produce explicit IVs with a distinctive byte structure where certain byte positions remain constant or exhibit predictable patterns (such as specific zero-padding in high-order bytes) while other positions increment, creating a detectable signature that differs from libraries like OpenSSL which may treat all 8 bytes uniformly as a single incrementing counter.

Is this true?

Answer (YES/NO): NO